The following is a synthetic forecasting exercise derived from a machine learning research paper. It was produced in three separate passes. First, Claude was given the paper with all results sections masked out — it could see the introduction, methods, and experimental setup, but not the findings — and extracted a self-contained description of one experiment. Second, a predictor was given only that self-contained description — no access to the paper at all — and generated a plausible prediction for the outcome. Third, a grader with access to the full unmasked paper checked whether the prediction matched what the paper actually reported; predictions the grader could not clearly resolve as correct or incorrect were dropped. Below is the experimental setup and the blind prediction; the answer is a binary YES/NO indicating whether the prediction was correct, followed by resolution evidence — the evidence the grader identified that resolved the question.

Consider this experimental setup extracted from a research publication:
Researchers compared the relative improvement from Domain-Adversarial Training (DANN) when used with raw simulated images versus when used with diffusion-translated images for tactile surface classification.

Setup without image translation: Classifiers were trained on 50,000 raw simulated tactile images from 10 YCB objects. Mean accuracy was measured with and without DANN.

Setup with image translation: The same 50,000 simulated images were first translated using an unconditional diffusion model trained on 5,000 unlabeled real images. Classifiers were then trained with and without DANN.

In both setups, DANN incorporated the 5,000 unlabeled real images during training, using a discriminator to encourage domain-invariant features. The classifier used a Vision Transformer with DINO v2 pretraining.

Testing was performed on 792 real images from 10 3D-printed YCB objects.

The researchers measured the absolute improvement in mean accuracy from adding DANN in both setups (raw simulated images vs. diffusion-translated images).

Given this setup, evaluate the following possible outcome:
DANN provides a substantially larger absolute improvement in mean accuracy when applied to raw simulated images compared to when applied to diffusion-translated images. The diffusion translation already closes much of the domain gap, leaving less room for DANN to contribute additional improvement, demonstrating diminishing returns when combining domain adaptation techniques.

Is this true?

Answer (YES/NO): NO